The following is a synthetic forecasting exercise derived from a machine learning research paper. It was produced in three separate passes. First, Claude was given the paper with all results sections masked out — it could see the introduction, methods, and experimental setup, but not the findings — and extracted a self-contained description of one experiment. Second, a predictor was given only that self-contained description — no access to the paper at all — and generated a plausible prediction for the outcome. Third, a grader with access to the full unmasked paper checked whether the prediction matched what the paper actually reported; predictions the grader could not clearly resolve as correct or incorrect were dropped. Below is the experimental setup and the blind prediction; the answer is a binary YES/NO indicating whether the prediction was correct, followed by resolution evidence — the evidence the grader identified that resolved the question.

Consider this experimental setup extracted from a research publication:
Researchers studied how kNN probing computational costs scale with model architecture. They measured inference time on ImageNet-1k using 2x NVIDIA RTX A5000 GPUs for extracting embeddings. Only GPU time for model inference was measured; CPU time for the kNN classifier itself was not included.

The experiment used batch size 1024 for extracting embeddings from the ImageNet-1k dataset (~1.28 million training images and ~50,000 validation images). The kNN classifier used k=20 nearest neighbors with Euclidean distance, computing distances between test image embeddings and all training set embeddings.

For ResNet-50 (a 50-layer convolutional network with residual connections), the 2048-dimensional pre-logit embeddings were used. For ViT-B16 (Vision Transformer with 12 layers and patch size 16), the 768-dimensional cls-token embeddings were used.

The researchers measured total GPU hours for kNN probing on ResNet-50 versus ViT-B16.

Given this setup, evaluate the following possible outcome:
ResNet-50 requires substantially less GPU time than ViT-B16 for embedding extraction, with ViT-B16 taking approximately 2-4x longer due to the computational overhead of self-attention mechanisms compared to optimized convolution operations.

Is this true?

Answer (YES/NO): YES